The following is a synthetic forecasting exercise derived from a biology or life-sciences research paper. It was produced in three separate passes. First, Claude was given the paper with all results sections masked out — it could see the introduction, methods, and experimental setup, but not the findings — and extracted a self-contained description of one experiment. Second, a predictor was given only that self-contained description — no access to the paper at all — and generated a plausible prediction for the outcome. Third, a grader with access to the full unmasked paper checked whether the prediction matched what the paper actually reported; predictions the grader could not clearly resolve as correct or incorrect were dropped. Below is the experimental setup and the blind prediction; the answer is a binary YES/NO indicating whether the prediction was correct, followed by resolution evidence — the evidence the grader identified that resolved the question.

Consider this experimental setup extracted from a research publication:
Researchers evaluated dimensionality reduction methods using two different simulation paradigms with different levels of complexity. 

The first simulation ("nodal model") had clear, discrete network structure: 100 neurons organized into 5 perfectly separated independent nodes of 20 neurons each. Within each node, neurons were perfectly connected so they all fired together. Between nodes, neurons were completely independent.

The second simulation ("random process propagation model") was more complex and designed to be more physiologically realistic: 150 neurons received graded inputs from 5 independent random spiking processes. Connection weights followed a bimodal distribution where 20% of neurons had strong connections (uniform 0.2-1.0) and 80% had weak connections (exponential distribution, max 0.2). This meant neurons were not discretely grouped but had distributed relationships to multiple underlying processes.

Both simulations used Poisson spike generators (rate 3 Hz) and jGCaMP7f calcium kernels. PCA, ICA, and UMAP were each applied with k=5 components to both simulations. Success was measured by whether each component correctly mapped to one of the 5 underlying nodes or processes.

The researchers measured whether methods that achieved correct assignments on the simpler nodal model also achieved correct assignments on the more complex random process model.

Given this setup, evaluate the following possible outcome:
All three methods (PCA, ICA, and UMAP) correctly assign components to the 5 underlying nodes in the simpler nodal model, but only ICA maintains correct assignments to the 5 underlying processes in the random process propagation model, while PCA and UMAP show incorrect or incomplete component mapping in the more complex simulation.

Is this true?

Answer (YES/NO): NO